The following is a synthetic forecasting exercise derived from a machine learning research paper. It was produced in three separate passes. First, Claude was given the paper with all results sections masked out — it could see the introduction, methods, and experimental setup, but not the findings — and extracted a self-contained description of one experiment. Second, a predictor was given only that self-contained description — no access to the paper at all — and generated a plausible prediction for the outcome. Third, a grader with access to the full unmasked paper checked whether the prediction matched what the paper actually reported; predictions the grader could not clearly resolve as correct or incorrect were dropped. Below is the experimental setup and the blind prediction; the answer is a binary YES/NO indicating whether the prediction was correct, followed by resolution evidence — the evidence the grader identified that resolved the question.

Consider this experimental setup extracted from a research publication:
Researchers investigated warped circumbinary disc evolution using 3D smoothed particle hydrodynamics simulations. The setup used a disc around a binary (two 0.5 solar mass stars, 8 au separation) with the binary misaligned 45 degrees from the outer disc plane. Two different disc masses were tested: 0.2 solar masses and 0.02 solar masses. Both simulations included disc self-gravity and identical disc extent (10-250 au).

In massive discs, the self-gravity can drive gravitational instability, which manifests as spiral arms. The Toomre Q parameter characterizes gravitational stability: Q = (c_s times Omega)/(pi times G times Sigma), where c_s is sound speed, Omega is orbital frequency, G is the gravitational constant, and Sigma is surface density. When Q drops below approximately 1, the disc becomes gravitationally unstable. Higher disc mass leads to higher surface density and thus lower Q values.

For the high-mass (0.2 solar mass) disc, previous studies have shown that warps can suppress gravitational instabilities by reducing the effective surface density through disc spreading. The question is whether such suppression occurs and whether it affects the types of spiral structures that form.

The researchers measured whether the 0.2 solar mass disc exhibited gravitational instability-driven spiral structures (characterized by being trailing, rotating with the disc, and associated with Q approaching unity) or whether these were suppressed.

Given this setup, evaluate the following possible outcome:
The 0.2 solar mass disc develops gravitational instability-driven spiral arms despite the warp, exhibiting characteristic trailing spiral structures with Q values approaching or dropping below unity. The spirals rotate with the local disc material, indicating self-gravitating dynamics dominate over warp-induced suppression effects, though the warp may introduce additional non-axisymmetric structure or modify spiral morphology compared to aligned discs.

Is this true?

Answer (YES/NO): NO